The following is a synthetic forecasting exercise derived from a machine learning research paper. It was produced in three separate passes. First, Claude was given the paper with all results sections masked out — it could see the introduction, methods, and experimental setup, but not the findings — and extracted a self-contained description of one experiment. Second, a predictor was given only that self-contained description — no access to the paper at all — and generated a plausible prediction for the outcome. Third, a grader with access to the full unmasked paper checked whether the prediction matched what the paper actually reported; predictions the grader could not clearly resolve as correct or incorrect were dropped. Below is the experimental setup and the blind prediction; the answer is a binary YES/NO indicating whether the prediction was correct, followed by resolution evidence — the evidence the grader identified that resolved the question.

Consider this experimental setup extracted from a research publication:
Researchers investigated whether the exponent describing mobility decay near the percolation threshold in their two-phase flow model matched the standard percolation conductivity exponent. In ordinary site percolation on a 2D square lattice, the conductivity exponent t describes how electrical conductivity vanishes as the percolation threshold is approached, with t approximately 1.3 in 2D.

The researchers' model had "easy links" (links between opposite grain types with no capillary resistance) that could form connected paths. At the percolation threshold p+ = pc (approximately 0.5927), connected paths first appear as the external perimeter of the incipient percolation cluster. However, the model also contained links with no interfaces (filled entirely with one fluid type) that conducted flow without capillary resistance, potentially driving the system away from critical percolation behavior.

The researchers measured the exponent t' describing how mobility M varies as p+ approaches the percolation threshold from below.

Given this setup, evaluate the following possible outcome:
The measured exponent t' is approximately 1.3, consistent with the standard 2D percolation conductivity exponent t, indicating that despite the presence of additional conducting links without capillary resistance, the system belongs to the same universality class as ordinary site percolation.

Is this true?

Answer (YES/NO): NO